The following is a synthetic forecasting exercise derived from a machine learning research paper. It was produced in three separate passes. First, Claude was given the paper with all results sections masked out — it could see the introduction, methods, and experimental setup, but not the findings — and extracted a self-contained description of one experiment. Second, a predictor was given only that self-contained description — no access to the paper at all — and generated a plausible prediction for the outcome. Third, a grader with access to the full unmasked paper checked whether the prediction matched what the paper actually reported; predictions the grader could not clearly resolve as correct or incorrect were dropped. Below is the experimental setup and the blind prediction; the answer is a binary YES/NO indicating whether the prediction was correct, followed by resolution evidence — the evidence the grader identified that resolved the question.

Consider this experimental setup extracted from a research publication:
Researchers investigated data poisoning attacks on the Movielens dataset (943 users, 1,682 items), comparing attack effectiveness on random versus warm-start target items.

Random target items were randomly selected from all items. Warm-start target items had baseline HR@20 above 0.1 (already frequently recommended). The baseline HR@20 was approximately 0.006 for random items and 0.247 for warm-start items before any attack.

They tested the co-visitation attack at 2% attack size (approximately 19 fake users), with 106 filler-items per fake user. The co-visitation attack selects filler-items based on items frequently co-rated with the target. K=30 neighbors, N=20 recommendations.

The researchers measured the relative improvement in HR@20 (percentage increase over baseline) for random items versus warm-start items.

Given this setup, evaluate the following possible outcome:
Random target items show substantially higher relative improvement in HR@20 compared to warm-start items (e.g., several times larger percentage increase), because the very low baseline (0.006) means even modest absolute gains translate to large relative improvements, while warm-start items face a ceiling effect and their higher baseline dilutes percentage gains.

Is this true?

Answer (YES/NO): YES